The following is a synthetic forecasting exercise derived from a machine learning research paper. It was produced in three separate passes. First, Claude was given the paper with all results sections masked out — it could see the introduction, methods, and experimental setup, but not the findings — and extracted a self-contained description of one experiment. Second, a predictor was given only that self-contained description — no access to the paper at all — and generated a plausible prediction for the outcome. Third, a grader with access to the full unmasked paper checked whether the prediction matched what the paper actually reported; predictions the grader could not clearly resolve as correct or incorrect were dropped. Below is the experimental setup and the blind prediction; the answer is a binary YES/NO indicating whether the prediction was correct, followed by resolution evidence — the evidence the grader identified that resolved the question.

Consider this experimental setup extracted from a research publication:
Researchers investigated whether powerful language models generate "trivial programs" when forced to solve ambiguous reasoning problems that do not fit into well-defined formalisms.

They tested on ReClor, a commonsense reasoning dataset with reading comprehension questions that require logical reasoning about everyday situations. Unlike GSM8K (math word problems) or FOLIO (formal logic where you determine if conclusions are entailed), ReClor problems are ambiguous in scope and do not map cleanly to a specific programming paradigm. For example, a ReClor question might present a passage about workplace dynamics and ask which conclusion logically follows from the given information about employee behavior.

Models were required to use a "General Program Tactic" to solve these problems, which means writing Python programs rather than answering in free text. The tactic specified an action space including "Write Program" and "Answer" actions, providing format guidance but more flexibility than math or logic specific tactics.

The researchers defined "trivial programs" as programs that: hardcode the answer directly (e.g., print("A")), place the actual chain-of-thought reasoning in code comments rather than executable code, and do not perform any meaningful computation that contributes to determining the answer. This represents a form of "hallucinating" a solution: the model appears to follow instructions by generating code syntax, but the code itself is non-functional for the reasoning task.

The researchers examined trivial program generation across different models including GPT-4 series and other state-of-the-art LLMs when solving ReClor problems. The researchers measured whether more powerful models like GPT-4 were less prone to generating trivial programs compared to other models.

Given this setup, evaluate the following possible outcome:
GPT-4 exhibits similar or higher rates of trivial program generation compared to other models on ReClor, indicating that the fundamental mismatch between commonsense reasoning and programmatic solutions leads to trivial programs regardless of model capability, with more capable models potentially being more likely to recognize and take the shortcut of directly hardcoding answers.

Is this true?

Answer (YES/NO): YES